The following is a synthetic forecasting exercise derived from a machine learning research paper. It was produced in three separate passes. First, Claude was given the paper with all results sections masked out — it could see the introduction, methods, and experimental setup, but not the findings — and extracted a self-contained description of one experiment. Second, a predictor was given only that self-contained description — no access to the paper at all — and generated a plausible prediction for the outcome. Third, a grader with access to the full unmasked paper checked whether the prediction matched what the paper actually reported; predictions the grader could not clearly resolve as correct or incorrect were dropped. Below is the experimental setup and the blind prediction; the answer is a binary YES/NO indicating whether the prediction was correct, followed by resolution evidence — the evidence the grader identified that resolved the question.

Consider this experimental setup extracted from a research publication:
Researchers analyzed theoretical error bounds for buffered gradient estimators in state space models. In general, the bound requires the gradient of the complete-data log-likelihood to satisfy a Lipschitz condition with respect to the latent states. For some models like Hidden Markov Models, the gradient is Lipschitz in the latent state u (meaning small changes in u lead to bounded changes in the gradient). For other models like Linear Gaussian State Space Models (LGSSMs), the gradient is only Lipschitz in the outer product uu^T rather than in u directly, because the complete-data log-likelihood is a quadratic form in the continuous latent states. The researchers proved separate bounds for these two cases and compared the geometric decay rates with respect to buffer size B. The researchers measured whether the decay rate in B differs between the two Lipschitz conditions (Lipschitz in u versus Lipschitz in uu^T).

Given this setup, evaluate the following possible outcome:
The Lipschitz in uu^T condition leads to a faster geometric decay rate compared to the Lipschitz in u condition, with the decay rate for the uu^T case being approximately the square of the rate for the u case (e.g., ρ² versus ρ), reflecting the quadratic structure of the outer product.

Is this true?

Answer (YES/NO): NO